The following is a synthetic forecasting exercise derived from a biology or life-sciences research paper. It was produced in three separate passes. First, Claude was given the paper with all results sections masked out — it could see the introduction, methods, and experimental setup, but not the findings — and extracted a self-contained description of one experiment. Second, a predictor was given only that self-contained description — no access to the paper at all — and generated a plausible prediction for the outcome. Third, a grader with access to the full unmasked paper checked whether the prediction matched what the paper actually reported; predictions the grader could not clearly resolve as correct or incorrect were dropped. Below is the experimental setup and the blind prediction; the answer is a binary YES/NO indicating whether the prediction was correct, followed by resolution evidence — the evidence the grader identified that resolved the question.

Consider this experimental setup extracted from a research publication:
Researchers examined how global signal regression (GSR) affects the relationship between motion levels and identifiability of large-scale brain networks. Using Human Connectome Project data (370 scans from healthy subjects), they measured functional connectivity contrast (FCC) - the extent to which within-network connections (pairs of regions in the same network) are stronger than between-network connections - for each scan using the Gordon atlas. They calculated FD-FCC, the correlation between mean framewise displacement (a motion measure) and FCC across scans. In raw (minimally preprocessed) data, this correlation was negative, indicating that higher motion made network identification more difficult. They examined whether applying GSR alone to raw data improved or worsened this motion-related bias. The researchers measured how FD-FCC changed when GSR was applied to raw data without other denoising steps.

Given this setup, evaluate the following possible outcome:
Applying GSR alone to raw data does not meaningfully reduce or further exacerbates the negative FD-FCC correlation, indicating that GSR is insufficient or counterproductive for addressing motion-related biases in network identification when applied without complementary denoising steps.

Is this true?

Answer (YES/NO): YES